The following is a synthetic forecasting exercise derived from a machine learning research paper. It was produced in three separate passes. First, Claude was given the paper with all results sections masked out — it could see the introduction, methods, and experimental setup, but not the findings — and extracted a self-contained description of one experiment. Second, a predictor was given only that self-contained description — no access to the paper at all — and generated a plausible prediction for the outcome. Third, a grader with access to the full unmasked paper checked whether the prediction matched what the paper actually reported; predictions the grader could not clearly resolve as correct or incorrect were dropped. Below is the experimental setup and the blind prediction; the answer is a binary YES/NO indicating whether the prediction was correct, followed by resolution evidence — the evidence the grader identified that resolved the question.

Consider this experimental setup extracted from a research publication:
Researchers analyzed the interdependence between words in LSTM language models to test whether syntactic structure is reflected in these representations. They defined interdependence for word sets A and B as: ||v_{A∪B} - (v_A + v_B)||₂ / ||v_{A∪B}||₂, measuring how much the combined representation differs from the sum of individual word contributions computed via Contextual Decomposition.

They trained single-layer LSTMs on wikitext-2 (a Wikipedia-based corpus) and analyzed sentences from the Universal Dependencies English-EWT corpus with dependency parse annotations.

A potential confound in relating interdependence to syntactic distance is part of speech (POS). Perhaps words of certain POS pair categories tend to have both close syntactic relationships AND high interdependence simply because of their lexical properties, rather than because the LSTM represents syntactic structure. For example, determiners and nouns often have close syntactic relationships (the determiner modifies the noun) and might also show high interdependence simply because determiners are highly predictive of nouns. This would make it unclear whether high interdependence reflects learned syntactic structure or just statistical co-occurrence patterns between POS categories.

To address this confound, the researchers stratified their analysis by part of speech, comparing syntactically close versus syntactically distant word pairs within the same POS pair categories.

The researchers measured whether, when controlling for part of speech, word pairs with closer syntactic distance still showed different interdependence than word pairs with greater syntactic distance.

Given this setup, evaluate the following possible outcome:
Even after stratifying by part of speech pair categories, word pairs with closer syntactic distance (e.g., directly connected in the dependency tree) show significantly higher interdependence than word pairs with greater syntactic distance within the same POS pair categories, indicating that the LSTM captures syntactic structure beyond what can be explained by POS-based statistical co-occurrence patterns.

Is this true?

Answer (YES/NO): YES